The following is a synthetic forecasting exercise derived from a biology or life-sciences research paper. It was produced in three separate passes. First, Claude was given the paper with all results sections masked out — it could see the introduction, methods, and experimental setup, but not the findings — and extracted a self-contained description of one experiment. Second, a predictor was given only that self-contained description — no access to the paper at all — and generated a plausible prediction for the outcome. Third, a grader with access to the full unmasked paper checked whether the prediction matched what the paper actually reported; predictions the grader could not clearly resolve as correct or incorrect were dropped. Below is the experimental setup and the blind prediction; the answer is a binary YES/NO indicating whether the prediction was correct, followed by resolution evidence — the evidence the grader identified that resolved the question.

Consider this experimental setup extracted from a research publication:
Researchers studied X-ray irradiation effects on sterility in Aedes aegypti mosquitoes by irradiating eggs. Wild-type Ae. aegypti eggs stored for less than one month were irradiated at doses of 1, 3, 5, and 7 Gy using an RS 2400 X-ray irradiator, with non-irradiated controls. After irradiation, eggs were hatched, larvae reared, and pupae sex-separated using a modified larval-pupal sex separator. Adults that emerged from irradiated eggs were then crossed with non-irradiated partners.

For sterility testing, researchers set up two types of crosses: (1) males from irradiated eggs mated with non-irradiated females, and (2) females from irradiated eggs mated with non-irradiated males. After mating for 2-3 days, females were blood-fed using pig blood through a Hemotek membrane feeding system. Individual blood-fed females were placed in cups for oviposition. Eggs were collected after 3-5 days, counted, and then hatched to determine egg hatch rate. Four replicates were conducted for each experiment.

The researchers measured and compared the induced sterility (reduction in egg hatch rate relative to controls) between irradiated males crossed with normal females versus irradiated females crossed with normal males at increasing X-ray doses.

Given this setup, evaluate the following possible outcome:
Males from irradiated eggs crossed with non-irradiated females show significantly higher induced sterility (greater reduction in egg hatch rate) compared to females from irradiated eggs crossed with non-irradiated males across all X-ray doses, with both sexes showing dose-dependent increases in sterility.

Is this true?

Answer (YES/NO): NO